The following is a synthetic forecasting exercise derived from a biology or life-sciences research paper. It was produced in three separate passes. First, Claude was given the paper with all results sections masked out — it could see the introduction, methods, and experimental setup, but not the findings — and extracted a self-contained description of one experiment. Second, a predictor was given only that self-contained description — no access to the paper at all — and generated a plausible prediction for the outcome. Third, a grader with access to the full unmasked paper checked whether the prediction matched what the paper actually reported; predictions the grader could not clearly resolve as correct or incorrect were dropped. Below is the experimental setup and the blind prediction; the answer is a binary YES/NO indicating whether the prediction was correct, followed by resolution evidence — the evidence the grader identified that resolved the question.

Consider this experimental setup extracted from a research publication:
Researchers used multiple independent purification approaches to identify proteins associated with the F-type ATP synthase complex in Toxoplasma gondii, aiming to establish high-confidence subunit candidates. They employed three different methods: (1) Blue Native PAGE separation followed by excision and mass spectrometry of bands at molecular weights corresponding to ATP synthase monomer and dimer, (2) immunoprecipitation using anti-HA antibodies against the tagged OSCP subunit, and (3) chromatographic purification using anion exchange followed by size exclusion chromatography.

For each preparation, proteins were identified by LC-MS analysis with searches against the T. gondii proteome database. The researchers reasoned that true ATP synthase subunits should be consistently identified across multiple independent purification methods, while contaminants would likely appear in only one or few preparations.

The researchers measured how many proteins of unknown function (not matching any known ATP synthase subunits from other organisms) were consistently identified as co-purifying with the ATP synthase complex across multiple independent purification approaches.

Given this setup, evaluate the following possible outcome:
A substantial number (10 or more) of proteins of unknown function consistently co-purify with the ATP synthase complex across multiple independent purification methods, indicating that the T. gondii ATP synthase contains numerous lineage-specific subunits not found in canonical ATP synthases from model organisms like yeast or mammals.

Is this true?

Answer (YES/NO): YES